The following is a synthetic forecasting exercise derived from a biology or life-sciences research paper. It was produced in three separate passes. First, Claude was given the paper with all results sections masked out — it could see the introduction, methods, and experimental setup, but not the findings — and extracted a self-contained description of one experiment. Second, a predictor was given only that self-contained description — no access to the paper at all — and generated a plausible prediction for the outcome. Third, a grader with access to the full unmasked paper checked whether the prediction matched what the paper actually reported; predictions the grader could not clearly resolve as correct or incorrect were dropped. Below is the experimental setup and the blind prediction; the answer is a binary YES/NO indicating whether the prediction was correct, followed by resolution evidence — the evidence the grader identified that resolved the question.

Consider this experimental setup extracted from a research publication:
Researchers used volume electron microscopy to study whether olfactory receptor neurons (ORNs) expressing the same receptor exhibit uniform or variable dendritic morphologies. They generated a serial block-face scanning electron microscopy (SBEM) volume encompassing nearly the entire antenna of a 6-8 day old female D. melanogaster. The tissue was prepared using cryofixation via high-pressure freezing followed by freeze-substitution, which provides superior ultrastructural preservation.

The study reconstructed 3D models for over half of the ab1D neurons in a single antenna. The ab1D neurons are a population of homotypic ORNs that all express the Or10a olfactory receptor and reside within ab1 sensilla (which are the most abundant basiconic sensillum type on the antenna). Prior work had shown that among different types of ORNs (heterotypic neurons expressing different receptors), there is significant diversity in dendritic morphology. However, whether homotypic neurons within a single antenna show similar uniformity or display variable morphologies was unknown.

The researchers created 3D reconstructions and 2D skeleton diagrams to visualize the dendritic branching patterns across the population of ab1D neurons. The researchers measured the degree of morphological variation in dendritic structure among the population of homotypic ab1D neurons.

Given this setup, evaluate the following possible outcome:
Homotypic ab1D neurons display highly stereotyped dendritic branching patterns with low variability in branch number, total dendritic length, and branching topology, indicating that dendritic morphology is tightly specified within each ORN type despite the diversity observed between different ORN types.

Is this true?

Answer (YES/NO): NO